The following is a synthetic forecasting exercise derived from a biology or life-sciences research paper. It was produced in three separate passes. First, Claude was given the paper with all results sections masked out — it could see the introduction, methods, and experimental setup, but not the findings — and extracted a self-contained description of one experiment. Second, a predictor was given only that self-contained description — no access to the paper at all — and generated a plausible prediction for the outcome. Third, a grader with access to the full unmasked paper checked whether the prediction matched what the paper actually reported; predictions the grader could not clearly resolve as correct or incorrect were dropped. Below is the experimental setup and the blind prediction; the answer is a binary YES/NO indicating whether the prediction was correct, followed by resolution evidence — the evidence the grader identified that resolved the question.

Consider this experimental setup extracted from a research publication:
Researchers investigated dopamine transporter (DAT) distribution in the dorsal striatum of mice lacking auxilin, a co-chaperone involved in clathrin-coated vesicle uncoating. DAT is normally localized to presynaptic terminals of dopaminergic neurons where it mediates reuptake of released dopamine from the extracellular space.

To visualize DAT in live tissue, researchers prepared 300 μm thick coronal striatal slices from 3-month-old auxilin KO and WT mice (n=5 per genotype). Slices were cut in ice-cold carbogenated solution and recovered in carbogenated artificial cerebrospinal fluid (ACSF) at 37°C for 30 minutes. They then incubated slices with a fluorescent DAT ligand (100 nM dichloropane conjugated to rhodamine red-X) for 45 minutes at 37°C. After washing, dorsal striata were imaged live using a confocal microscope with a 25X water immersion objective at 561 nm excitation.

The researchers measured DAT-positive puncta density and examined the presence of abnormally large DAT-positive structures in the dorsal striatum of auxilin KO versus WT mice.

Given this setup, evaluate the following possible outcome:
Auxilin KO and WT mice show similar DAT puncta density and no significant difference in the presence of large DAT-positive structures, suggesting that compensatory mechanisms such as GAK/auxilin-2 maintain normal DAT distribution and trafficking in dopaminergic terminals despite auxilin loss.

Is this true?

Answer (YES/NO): NO